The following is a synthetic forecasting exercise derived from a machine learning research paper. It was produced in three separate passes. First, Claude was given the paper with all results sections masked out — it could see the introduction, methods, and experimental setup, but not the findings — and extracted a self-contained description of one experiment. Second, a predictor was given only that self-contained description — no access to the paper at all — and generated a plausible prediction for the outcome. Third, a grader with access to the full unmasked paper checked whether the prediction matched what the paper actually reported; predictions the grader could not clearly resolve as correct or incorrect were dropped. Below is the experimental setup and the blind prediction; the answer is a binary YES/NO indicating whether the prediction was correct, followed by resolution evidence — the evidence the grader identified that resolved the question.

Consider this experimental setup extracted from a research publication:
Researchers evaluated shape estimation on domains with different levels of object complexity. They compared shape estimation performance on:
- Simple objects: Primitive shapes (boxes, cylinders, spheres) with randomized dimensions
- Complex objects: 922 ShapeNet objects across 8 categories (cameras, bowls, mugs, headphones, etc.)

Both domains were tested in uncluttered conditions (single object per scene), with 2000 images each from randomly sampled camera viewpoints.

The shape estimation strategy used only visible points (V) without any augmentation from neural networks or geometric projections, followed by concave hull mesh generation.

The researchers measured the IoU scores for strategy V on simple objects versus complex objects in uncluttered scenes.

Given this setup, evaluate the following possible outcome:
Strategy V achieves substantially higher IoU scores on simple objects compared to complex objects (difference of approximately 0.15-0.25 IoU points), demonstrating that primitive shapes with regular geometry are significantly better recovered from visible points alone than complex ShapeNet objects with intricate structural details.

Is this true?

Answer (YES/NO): NO